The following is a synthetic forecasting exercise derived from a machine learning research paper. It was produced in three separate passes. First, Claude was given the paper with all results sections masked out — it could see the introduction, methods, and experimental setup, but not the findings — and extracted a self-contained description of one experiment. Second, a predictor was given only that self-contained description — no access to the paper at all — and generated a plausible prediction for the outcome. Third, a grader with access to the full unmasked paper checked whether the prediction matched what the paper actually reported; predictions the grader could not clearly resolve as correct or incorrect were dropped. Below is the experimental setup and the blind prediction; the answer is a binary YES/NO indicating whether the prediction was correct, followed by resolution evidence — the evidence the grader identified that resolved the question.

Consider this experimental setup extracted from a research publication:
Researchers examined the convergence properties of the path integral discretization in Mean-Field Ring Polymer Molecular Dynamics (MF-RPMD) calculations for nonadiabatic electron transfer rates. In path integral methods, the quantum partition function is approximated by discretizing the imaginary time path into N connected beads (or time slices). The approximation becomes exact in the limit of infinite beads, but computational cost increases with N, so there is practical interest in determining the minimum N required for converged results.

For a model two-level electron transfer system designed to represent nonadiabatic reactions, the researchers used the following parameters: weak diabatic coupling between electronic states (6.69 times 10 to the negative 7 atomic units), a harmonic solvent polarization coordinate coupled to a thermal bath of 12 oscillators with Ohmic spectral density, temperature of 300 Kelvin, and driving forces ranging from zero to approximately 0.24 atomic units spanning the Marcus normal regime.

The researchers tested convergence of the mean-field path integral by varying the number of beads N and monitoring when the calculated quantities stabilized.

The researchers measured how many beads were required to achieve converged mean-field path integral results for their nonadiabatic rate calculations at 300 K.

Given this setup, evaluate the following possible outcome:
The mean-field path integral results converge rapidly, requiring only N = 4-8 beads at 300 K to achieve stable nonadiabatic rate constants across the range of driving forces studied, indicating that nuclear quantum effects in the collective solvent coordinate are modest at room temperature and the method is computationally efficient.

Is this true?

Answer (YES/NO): NO